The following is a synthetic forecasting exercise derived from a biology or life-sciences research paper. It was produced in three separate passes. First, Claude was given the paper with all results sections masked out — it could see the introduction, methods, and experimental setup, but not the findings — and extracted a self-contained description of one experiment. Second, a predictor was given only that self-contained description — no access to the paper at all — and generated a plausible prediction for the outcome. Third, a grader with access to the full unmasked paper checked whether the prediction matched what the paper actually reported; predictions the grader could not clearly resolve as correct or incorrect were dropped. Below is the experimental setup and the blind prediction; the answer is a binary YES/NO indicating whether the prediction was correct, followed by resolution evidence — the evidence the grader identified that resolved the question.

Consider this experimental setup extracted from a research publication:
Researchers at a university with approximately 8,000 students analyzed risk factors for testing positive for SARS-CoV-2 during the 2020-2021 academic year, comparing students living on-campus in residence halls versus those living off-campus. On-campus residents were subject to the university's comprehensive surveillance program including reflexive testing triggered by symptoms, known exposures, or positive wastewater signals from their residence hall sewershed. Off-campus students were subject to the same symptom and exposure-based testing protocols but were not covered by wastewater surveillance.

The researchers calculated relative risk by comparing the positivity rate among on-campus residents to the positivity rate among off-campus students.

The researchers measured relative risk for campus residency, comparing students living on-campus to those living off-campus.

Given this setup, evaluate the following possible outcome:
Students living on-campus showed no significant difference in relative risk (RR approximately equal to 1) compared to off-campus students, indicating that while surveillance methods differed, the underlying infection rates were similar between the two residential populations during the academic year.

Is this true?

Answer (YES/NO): NO